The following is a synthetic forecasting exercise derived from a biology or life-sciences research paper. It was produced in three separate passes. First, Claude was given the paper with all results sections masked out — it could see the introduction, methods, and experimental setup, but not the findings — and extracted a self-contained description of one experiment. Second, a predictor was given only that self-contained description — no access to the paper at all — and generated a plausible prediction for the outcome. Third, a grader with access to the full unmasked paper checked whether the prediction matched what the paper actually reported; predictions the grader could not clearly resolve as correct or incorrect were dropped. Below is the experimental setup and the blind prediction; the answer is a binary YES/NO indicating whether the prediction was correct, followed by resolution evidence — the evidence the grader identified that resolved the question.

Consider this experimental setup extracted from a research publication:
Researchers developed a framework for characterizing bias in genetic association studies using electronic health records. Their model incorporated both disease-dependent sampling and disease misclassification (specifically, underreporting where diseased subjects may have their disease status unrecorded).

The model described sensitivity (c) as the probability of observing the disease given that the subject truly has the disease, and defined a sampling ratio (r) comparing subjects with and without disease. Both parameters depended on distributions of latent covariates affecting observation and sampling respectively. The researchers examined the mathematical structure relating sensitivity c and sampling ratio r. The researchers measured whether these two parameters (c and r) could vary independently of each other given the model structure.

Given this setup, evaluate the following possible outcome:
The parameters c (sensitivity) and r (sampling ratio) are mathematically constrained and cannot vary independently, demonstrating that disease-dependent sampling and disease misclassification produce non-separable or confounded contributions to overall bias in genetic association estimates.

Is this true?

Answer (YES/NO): NO